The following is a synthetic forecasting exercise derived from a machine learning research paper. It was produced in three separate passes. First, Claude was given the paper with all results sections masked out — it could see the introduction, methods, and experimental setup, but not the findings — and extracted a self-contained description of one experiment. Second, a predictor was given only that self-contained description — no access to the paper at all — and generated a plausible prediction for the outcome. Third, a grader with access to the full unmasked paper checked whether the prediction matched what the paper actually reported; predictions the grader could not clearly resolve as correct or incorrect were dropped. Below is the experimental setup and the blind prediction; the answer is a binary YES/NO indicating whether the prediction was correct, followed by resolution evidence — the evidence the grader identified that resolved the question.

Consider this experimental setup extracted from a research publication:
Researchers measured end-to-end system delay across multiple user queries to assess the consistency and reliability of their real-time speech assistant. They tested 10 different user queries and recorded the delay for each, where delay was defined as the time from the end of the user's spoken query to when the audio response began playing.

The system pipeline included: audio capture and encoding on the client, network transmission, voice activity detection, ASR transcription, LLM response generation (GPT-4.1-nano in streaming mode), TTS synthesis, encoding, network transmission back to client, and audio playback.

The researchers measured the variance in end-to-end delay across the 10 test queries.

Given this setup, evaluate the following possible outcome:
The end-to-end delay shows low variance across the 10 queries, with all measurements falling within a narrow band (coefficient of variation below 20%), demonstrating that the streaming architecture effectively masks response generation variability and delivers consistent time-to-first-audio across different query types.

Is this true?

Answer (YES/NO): YES